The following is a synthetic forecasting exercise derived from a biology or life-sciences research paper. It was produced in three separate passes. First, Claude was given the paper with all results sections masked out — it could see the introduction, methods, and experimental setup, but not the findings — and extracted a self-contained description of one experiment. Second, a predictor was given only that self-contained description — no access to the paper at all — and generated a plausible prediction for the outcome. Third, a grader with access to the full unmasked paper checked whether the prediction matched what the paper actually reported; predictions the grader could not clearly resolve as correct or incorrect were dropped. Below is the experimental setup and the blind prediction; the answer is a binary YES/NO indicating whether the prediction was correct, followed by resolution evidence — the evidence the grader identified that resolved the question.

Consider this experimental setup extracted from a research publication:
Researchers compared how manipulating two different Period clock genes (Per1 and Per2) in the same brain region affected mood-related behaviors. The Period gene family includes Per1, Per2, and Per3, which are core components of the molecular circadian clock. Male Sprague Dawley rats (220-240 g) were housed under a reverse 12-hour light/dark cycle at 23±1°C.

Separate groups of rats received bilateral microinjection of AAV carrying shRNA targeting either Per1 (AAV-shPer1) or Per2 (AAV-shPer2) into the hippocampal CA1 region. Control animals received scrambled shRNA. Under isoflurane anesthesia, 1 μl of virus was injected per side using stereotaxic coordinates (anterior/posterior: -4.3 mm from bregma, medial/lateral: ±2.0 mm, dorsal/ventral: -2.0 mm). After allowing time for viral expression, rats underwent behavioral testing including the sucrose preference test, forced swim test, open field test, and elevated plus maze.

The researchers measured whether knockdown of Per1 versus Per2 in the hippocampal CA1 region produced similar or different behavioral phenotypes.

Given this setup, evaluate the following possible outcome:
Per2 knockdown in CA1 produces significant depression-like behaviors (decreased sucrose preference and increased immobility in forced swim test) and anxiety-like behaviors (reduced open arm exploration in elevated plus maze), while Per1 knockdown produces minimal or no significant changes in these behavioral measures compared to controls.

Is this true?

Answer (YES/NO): NO